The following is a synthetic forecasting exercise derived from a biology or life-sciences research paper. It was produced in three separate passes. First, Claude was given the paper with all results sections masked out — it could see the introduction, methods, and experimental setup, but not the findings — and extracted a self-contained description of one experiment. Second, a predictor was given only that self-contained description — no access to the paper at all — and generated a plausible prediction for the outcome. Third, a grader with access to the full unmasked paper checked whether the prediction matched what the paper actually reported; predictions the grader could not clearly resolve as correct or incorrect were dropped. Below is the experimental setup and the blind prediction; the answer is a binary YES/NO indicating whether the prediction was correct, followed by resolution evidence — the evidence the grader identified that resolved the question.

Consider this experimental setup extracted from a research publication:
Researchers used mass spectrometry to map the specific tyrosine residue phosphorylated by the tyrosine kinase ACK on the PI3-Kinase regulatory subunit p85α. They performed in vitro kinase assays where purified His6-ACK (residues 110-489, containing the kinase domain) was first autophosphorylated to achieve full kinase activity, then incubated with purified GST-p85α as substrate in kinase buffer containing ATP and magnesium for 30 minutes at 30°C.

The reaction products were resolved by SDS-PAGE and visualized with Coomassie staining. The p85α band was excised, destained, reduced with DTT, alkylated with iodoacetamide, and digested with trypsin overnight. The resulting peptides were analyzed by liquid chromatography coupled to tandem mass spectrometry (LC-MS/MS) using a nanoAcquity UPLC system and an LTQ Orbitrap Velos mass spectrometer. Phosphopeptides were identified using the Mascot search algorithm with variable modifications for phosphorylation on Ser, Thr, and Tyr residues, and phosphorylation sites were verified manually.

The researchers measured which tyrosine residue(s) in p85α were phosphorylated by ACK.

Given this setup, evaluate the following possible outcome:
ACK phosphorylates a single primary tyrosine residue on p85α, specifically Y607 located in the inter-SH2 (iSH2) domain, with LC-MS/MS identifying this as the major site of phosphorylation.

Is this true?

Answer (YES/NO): YES